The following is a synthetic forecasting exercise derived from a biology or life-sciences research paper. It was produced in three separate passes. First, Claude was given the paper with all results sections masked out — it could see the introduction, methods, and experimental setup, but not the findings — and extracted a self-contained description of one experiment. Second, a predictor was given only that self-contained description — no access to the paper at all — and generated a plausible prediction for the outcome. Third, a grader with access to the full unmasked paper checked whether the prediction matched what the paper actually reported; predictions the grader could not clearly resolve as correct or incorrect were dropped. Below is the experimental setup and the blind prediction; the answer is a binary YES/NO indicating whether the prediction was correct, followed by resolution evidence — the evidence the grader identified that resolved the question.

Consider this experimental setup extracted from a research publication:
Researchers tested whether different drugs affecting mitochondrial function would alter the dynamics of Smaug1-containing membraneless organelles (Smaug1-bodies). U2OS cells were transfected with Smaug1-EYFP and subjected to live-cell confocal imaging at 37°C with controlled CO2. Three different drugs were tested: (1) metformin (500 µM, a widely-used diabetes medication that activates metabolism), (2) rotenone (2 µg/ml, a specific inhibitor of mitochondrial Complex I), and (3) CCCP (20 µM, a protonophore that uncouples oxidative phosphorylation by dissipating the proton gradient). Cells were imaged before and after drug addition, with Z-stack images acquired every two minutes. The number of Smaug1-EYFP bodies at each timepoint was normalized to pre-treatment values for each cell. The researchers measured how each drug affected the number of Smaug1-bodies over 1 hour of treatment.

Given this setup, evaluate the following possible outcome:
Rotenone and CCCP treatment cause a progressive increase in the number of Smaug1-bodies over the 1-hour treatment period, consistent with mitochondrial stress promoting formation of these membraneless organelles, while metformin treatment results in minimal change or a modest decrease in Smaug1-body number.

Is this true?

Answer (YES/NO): NO